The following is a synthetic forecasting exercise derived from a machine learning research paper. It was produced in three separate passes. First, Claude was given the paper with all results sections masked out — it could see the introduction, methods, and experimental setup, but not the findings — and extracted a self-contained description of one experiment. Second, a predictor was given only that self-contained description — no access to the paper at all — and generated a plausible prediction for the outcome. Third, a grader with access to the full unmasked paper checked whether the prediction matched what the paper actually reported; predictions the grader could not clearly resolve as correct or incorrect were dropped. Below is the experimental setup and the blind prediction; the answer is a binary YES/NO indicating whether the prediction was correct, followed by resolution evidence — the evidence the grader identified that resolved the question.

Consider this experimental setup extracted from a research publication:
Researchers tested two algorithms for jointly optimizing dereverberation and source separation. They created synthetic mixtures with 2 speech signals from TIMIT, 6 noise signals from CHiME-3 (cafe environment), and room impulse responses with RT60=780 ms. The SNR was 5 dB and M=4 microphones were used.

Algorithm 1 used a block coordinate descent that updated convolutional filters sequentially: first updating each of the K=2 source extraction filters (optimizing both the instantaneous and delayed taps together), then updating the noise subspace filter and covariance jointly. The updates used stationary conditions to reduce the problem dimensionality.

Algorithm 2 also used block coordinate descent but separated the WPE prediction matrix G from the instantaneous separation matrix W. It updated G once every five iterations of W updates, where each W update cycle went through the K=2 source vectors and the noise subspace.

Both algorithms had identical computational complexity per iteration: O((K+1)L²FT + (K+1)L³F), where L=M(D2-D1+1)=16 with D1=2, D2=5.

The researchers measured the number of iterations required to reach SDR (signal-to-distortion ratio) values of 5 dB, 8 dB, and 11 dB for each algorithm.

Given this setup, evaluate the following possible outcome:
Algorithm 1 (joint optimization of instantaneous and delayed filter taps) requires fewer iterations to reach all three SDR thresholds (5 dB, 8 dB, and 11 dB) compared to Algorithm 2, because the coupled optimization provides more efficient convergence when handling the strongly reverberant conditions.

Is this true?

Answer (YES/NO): NO